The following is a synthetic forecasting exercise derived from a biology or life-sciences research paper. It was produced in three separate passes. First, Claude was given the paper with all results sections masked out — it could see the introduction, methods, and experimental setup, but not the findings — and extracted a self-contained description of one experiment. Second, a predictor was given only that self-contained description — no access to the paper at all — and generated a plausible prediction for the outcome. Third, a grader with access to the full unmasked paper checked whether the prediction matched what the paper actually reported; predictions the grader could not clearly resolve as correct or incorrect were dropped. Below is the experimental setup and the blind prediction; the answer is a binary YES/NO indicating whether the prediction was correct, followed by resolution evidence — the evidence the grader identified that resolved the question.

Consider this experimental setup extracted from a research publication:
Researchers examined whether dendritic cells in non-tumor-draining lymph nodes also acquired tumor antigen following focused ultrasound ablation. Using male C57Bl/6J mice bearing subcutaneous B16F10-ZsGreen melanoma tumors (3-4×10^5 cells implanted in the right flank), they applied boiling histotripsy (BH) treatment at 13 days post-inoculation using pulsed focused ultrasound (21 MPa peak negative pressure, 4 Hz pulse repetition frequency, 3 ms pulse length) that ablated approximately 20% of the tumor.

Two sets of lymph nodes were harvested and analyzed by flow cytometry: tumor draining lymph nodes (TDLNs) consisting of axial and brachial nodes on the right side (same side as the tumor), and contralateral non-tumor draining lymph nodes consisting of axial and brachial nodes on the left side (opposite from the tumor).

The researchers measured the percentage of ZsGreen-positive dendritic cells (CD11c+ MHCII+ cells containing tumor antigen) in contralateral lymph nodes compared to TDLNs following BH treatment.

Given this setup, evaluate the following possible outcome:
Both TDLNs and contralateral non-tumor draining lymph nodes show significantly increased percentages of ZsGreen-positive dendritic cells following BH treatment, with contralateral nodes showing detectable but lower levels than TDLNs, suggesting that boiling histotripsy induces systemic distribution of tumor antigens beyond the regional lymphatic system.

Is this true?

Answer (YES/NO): NO